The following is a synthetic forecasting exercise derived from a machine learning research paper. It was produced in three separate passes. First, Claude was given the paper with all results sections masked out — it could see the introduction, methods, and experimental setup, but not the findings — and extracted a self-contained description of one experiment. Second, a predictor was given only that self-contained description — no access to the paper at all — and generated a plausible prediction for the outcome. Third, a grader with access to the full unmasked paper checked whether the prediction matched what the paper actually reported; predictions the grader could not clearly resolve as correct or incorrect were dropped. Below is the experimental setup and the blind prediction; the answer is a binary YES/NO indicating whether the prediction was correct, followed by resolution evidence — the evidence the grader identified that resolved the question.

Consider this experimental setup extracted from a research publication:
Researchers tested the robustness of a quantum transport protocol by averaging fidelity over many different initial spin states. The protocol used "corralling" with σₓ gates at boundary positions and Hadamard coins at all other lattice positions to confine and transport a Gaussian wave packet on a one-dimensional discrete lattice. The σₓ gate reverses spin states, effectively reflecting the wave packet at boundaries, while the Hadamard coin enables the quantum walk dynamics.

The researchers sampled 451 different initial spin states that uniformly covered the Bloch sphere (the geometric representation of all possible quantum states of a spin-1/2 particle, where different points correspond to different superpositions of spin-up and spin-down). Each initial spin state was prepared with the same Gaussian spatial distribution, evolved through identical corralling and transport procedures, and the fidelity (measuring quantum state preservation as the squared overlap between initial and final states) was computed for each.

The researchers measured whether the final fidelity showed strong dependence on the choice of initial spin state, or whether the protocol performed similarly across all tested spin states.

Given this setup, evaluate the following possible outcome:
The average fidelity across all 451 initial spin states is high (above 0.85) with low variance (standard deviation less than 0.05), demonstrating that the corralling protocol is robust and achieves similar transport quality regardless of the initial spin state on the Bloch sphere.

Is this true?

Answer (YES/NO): YES